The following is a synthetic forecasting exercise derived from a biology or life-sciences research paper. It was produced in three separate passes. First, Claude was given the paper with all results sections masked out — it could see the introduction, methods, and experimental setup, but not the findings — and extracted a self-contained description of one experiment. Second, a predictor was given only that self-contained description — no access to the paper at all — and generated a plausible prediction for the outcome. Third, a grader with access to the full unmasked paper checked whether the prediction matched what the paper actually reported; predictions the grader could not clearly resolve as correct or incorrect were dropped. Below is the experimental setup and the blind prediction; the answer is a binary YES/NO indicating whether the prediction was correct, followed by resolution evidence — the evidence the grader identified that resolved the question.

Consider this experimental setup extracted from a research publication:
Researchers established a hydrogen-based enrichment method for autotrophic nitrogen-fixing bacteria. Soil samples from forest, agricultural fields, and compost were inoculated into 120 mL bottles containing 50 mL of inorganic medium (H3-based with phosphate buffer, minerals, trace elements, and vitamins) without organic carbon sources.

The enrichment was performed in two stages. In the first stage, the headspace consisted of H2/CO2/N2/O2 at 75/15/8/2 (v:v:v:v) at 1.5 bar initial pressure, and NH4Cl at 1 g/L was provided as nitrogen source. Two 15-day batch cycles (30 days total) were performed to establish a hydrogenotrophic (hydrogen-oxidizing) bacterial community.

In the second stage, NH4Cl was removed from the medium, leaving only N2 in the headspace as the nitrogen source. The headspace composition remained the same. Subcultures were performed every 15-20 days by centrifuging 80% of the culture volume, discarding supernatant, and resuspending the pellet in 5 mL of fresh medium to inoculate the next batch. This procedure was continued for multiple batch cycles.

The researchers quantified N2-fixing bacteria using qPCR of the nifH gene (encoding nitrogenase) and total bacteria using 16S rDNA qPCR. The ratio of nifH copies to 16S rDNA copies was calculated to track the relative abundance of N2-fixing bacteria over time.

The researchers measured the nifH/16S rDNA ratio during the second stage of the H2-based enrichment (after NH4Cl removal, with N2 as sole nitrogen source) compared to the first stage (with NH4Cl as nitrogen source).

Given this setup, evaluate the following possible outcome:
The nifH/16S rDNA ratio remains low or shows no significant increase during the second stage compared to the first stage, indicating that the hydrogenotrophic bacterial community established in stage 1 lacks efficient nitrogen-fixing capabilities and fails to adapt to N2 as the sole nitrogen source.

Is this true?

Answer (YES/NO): NO